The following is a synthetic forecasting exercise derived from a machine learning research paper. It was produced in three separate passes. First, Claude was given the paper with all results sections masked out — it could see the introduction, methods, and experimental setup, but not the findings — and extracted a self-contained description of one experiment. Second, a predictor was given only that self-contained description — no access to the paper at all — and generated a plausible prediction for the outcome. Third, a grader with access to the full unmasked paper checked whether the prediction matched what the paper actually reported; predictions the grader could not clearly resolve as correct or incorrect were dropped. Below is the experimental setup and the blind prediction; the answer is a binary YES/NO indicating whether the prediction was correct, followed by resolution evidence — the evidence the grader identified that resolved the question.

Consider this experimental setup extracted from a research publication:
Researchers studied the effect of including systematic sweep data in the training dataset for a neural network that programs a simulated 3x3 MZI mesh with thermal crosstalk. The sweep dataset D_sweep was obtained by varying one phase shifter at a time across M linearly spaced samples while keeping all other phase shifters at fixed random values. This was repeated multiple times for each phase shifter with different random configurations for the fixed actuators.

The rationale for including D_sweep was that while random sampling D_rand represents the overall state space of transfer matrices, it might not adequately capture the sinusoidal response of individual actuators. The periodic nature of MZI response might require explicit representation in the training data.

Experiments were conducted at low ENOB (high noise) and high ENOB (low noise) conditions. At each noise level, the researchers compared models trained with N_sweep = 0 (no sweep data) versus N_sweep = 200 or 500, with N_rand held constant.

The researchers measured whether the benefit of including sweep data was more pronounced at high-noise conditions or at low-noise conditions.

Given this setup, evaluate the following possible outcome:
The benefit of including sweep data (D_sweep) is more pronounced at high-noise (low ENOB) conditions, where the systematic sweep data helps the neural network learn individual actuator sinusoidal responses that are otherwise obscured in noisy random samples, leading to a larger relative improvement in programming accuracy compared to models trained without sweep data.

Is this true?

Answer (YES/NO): NO